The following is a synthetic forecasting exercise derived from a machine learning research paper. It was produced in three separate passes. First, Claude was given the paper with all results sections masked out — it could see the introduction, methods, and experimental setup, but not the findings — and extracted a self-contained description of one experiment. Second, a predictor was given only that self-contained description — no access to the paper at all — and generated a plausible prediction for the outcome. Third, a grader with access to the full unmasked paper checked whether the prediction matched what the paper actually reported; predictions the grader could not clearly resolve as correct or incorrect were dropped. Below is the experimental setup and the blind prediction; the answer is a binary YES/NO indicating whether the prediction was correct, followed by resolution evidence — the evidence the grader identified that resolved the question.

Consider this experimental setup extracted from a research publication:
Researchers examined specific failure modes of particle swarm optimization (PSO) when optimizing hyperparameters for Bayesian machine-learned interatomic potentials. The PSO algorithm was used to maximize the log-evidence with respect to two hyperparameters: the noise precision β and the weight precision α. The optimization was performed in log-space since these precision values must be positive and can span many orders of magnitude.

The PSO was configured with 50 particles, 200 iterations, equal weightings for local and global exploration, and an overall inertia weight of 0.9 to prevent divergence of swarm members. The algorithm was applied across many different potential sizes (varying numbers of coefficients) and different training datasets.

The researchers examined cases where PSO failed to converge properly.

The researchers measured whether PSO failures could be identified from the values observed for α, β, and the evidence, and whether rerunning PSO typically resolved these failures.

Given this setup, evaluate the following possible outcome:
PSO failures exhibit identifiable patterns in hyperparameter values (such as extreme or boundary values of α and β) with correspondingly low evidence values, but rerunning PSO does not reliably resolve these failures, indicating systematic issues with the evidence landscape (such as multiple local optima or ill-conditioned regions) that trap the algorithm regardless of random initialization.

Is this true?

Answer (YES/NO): NO